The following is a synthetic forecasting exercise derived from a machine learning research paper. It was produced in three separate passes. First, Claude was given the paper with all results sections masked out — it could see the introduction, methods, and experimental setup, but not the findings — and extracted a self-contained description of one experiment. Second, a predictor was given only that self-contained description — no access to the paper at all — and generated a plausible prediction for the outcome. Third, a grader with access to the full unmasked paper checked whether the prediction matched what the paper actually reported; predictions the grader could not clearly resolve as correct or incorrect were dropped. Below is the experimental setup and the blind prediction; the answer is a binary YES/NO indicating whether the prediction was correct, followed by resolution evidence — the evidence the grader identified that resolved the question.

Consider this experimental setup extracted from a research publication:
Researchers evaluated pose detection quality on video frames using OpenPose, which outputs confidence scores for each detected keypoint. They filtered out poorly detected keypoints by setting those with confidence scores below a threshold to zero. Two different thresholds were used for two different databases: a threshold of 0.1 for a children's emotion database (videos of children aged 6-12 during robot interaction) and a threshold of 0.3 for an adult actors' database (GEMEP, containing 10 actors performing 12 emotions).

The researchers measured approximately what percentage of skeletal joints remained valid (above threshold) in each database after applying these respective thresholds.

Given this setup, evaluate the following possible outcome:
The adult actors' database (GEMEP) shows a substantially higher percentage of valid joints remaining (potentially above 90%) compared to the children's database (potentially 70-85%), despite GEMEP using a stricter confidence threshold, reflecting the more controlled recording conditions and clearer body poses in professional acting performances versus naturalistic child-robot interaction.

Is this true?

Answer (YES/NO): NO